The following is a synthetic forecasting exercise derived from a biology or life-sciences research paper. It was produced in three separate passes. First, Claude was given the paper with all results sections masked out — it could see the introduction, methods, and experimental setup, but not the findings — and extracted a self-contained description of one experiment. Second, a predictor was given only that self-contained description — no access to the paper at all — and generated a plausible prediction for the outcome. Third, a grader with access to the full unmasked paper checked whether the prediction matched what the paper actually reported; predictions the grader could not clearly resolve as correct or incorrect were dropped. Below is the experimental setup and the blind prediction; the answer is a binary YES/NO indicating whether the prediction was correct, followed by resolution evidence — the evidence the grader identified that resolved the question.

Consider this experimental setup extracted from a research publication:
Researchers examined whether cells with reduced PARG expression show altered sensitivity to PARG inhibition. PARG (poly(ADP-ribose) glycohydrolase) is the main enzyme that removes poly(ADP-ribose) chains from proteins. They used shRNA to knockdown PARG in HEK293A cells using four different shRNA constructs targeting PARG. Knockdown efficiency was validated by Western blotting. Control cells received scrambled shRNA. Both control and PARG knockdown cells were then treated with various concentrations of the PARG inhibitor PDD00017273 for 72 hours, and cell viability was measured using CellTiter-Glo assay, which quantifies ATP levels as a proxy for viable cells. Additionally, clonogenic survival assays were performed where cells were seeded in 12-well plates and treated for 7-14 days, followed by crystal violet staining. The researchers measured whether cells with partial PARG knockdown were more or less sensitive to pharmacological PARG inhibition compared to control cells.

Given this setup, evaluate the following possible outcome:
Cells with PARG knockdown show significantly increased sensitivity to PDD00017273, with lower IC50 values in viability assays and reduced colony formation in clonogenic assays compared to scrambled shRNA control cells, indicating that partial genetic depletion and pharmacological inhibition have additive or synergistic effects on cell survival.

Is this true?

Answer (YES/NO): YES